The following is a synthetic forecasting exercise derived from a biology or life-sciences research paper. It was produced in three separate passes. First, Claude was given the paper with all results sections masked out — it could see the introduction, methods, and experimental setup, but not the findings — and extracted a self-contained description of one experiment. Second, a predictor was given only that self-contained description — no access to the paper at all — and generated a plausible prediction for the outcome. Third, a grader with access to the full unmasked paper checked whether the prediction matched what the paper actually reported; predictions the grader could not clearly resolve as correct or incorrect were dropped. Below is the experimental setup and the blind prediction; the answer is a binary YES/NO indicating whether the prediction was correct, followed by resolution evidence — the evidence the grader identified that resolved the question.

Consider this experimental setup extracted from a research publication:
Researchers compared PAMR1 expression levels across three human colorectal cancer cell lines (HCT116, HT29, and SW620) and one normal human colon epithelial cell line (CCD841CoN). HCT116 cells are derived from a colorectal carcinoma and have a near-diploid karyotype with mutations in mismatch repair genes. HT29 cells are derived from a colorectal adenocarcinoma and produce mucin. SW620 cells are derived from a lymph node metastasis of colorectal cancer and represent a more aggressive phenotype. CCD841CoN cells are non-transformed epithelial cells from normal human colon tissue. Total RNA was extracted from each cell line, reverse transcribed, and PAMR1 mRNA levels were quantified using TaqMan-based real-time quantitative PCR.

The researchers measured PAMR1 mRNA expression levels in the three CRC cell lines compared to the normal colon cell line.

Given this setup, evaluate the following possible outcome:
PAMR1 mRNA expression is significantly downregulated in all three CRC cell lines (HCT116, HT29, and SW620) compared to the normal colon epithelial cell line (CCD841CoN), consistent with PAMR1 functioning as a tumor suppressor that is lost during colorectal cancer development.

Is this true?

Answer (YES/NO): YES